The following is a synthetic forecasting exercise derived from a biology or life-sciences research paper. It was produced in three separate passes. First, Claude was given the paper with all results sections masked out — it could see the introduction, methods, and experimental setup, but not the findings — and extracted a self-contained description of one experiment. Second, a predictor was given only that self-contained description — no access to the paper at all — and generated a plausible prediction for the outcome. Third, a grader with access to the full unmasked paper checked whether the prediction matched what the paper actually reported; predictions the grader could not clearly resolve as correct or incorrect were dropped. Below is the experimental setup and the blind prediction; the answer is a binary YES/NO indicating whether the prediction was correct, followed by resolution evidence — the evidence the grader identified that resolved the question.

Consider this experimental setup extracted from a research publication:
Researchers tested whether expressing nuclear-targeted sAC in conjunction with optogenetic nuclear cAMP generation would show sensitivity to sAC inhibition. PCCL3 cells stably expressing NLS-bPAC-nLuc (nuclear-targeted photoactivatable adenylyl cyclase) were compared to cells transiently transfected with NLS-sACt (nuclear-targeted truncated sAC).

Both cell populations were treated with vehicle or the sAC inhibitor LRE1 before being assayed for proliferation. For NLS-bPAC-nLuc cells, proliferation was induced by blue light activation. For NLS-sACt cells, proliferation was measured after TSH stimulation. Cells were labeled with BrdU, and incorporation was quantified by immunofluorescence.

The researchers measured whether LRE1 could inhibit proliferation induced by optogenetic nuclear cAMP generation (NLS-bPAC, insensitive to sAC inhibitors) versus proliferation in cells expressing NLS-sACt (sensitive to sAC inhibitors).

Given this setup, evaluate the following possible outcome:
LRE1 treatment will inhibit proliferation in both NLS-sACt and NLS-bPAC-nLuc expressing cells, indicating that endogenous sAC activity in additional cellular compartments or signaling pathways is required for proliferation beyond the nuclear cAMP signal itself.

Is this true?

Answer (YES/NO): NO